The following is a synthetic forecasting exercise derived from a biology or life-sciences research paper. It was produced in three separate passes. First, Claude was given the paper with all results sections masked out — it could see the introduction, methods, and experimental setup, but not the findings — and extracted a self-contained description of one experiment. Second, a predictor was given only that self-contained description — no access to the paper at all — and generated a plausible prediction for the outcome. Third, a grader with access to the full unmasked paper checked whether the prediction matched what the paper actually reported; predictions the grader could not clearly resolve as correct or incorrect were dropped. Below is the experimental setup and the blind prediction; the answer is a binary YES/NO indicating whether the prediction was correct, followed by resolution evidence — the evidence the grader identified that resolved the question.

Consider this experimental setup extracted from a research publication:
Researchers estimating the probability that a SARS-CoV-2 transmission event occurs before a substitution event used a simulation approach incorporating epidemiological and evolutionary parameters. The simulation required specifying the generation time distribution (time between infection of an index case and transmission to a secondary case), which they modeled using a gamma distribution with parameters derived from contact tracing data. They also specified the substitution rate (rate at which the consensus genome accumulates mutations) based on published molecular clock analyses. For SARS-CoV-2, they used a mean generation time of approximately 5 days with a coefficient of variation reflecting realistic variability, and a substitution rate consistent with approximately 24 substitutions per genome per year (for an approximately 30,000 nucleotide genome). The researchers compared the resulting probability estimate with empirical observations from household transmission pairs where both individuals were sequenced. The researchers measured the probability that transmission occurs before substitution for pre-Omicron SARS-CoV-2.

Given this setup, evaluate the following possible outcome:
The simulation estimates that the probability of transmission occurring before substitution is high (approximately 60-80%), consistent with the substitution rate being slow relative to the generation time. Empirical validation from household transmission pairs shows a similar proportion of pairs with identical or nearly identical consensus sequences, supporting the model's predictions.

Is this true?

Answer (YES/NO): YES